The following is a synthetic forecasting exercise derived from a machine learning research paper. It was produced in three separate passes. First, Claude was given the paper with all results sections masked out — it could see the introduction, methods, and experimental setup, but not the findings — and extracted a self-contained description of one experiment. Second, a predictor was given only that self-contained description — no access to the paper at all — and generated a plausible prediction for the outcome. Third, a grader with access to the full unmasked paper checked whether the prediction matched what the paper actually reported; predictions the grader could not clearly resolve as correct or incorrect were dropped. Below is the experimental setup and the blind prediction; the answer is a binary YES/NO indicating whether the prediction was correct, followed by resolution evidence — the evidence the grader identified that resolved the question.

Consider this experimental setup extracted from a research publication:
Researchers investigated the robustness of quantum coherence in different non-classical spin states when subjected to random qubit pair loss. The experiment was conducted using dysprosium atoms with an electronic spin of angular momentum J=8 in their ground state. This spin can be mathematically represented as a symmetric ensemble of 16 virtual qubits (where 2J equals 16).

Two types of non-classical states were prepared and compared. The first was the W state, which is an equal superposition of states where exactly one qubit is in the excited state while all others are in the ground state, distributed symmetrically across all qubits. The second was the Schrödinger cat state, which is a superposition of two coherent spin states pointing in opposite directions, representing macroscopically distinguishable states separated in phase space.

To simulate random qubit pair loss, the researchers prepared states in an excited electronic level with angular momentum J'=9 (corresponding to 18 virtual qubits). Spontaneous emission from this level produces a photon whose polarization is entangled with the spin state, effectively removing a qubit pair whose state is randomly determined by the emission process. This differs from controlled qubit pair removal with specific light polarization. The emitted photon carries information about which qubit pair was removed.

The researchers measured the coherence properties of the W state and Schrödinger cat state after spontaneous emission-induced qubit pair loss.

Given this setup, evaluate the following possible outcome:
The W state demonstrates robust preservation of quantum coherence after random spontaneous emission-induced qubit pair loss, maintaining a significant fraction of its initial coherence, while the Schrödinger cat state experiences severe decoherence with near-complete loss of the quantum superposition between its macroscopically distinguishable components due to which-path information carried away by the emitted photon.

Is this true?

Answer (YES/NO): YES